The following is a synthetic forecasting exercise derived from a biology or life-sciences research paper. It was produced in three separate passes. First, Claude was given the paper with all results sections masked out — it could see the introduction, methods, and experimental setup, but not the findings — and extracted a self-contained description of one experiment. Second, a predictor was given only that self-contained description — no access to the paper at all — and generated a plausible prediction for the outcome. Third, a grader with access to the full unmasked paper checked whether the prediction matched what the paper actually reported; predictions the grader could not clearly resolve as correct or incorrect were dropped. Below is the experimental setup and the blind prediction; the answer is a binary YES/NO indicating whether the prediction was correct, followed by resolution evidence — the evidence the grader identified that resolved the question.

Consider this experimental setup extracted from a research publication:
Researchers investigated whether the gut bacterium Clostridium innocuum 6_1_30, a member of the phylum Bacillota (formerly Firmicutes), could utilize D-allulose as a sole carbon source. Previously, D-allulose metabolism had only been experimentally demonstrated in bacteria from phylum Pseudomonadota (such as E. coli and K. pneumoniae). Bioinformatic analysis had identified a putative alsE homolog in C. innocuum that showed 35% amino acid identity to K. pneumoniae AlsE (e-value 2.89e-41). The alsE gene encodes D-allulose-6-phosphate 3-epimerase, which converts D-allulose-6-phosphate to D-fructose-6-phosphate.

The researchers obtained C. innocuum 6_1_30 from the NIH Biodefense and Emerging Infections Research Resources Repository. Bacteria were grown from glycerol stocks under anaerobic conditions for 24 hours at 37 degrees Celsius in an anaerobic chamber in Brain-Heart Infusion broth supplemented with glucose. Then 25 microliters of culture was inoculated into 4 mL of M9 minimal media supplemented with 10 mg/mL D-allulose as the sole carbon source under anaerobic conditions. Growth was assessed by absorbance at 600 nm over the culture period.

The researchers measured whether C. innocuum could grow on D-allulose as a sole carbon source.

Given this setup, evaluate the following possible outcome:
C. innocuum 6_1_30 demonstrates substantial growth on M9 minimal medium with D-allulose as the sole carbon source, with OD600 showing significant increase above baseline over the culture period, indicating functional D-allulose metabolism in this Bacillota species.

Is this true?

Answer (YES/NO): YES